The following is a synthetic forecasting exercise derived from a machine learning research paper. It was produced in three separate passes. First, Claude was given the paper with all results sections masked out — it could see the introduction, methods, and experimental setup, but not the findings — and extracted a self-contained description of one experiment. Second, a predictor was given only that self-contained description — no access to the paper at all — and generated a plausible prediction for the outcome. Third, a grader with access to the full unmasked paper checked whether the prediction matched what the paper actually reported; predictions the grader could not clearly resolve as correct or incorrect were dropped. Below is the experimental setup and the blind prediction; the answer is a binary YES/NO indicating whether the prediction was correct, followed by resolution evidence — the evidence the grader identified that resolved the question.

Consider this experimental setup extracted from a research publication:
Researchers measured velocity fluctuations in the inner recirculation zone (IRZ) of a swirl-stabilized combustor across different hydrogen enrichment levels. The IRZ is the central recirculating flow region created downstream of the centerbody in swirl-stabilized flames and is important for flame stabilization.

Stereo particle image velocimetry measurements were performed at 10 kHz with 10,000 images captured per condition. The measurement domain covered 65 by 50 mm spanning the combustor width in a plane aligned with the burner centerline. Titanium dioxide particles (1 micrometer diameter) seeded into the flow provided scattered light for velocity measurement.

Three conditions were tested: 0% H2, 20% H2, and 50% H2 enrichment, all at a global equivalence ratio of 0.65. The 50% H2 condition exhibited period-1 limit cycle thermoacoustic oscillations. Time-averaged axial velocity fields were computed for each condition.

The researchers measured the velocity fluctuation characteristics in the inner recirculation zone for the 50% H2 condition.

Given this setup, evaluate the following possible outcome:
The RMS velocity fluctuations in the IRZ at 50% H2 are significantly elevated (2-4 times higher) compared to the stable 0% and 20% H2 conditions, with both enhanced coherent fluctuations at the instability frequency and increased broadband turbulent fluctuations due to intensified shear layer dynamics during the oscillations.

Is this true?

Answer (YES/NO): NO